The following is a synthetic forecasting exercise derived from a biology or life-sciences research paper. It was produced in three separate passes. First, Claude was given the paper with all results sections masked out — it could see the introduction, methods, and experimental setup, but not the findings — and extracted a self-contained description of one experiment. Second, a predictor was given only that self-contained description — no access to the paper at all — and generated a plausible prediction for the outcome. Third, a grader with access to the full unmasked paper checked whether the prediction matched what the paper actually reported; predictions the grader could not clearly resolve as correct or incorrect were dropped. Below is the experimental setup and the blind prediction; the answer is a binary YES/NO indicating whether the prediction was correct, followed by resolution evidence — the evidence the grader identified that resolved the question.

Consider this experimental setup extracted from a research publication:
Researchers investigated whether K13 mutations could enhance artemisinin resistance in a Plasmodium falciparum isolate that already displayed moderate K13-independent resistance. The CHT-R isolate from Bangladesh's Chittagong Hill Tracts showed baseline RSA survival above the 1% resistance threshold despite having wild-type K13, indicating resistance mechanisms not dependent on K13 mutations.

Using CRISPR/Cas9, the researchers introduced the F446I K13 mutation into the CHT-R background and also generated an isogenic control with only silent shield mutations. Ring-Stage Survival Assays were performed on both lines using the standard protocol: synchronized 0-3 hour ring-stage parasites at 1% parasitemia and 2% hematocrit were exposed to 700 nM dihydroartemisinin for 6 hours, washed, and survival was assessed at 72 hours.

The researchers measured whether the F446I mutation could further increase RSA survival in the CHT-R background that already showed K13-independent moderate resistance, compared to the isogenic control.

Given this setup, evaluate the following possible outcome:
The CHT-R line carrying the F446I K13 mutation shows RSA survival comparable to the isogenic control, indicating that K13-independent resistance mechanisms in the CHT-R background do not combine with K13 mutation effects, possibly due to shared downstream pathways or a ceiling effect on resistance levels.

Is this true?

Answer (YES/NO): YES